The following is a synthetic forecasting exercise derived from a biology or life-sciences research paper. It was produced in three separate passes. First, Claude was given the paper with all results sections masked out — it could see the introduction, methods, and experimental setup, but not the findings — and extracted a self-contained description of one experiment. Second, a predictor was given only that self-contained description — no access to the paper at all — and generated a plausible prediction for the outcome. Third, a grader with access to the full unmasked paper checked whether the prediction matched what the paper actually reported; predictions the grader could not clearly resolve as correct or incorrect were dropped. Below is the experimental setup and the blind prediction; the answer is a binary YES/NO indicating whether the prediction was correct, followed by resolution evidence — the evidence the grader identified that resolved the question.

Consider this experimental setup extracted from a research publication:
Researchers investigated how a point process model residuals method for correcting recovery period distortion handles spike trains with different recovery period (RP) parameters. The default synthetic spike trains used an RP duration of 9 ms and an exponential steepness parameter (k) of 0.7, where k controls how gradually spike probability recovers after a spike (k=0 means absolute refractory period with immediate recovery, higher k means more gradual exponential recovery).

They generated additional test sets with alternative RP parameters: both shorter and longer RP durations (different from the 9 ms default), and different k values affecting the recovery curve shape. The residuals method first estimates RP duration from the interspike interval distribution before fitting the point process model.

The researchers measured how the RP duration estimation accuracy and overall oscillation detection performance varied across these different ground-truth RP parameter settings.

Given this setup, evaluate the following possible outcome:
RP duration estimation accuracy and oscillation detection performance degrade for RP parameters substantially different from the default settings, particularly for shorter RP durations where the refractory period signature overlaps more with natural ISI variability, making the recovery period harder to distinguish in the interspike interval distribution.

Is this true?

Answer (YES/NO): NO